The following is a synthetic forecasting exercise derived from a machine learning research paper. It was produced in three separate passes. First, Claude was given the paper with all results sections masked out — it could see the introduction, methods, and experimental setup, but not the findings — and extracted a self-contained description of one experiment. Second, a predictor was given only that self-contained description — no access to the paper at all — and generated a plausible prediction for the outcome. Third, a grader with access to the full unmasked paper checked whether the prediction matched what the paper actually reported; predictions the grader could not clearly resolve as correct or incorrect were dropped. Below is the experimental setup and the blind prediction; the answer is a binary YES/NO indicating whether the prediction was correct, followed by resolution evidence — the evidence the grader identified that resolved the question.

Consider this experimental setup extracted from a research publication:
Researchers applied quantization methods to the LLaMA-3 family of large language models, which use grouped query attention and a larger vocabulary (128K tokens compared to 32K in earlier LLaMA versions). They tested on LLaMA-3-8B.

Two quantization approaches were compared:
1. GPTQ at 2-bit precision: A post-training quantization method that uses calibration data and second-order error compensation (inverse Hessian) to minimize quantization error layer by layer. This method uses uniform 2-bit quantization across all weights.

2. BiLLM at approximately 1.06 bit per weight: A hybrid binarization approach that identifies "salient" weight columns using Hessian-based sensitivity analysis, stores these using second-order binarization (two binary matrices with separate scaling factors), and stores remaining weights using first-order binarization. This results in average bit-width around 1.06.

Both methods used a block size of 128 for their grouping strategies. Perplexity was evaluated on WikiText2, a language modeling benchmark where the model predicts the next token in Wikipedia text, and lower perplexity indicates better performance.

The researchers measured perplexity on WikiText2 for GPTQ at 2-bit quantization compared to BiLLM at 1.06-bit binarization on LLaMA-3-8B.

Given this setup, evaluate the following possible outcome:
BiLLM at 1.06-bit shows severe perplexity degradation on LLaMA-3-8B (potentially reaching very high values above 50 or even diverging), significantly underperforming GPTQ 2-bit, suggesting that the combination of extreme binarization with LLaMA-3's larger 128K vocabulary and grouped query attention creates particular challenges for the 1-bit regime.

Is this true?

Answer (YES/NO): NO